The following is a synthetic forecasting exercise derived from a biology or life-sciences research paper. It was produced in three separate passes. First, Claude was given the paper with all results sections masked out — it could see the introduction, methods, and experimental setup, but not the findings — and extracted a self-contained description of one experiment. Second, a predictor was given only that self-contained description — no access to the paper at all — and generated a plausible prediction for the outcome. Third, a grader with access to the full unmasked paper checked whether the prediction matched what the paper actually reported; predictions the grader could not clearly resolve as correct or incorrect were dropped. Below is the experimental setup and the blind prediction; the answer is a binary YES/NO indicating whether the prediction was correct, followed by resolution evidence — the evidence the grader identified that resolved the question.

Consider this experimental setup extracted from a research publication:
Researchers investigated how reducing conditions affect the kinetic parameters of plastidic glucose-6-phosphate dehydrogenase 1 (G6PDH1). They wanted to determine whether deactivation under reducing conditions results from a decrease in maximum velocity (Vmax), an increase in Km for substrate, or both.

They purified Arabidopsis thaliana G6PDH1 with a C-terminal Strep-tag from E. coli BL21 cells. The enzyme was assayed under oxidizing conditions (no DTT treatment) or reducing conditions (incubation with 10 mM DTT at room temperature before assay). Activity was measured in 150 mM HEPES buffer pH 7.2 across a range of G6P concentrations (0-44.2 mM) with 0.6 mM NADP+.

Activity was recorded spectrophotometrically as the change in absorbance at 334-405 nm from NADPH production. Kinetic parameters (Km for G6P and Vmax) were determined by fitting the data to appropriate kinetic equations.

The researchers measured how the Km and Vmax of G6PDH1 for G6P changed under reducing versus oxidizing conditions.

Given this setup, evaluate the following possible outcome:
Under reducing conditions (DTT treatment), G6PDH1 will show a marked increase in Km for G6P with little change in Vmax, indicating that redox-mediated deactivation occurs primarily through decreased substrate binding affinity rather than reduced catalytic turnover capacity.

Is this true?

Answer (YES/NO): NO